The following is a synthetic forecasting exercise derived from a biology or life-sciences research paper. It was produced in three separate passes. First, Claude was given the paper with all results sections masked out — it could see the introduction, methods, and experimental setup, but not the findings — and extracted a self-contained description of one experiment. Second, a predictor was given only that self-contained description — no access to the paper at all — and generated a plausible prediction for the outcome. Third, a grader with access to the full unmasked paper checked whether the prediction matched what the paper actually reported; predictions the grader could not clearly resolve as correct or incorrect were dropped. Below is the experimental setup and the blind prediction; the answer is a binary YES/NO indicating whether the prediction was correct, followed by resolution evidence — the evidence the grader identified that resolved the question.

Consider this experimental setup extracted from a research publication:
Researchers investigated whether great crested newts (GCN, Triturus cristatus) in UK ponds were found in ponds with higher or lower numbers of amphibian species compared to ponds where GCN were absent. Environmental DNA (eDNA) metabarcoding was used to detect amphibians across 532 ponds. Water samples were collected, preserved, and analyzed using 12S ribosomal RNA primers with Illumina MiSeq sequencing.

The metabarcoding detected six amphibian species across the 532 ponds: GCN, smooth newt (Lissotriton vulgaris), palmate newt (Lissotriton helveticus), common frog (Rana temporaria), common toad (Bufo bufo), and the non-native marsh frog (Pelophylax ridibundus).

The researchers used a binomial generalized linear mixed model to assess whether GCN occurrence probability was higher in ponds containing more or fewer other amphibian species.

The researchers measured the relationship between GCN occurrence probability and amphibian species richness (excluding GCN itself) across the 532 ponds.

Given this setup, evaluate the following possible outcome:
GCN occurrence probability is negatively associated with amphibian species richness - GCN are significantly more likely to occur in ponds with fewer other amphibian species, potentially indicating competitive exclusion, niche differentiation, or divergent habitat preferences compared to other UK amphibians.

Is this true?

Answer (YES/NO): NO